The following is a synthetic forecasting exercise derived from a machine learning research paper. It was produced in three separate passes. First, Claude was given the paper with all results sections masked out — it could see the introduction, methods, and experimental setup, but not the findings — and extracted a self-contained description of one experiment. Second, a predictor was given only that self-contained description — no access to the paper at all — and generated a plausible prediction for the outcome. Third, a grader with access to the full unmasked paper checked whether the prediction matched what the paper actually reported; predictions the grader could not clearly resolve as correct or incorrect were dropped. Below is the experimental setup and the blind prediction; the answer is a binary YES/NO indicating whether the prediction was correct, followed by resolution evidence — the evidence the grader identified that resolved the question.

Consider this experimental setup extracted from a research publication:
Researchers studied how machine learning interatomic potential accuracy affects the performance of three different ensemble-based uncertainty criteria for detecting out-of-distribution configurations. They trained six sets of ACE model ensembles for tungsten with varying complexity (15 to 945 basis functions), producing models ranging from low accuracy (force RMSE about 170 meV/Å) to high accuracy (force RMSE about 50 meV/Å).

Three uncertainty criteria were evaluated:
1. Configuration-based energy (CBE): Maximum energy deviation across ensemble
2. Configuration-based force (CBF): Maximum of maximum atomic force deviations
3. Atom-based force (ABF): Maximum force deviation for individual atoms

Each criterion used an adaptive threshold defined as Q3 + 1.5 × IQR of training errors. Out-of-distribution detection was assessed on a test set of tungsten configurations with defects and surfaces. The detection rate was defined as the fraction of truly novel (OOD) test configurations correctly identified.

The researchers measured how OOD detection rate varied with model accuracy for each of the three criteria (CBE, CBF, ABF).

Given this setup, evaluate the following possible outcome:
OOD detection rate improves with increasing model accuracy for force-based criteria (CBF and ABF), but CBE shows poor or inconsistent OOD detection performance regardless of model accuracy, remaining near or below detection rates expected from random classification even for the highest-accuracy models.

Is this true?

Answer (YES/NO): NO